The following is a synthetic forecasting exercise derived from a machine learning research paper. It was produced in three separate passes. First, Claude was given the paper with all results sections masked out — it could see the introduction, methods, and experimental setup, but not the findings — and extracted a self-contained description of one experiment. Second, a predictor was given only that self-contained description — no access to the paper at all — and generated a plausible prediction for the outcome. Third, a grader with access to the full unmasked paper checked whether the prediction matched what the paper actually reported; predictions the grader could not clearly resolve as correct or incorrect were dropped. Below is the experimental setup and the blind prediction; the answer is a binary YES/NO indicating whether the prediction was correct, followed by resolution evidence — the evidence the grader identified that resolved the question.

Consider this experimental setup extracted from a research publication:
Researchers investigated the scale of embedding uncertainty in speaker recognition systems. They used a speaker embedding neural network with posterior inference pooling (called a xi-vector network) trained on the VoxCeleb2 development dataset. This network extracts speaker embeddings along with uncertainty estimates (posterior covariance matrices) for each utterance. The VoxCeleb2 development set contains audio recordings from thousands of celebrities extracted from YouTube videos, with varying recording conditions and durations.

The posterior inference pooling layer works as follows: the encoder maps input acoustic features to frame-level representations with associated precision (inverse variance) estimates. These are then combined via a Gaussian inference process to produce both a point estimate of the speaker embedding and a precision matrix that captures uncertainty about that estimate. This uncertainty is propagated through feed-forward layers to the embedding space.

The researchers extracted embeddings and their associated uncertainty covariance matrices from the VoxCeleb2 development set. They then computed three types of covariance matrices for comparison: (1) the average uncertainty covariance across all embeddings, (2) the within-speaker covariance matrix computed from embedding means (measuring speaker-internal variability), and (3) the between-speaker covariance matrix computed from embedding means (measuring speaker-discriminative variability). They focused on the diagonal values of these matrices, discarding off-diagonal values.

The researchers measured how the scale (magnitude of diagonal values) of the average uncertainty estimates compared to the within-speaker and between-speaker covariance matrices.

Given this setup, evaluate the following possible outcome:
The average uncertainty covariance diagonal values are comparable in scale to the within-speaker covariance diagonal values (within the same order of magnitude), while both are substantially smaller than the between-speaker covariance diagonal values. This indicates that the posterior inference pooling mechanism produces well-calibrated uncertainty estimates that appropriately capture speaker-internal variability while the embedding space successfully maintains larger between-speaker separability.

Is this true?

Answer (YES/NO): YES